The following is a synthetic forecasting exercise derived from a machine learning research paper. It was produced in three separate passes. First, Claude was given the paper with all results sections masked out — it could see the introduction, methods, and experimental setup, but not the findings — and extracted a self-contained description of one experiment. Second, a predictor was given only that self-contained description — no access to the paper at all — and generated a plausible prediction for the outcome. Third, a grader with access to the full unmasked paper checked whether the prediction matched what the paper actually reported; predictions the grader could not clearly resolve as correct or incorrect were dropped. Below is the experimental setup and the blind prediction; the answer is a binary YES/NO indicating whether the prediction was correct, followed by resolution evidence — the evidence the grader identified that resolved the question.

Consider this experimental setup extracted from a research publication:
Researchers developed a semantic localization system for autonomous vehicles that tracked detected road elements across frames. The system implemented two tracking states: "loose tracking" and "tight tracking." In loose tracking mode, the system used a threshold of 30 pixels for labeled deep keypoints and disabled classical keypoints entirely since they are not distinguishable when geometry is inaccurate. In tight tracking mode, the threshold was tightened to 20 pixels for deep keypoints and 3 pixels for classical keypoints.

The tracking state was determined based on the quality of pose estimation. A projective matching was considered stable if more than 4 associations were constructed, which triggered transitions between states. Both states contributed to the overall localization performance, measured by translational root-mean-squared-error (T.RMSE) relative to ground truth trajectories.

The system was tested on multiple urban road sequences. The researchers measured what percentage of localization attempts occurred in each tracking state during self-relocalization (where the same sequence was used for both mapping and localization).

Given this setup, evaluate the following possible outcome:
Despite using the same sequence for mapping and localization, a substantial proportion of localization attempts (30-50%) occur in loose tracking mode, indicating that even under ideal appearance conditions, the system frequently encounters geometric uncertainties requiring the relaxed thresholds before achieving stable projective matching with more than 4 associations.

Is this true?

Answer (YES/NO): NO